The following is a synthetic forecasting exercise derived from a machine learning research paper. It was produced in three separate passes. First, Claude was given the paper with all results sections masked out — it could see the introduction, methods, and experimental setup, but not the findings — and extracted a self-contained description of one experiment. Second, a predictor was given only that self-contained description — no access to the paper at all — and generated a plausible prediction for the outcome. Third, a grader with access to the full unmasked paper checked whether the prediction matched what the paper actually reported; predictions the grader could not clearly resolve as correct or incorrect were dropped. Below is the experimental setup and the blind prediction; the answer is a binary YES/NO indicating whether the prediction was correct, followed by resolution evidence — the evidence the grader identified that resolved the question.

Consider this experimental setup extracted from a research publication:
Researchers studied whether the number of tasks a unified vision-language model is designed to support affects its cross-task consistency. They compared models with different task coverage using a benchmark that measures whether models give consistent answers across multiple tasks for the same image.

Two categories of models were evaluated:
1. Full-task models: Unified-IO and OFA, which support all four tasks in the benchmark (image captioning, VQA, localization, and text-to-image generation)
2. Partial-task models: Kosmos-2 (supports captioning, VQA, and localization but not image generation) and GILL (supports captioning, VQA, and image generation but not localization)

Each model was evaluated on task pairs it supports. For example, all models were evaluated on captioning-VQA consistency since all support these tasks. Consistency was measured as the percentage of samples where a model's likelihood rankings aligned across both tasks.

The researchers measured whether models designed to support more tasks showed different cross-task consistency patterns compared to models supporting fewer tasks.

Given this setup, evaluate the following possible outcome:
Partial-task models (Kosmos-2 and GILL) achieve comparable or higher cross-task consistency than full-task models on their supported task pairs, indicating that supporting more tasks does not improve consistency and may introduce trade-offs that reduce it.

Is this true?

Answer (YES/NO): YES